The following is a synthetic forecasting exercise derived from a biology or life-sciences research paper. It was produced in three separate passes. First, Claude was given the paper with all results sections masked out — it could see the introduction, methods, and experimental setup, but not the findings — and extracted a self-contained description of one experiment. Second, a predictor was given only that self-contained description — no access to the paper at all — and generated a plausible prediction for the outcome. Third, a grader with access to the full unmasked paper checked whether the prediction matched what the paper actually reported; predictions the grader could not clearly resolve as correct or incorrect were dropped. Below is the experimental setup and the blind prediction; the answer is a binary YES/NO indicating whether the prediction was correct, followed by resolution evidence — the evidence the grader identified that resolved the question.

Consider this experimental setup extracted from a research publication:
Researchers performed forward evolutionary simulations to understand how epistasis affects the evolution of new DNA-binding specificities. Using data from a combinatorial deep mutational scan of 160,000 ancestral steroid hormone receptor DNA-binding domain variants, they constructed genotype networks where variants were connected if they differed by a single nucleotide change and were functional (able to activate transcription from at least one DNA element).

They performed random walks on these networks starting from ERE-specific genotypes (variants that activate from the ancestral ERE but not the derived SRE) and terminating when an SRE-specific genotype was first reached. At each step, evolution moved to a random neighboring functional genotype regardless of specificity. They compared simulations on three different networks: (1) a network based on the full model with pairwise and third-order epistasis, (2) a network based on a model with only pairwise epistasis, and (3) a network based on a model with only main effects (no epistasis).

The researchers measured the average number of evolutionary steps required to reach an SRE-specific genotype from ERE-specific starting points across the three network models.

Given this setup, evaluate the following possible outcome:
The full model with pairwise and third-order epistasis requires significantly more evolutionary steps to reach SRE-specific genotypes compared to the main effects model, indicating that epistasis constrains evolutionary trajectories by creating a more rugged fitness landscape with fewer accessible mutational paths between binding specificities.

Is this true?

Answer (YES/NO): NO